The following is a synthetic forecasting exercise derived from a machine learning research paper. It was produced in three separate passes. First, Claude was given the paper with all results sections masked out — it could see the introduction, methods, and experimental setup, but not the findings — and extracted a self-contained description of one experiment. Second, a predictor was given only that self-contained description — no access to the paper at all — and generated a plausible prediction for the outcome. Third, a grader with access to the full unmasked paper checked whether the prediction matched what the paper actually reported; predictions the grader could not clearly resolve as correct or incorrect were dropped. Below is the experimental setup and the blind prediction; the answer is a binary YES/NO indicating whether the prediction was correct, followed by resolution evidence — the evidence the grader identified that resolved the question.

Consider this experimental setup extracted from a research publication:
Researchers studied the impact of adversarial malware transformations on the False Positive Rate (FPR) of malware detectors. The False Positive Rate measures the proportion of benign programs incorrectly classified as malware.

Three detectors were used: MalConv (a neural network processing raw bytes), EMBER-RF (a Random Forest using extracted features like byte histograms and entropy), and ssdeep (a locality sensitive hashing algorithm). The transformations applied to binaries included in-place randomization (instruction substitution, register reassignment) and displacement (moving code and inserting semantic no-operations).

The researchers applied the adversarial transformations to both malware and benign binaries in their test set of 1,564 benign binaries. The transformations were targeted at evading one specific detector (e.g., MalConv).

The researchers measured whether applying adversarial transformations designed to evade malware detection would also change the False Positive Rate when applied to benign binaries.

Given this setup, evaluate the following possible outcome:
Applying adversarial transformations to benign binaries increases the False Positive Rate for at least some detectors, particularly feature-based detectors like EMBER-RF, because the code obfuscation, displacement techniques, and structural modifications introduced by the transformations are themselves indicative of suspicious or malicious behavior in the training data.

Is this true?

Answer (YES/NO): YES